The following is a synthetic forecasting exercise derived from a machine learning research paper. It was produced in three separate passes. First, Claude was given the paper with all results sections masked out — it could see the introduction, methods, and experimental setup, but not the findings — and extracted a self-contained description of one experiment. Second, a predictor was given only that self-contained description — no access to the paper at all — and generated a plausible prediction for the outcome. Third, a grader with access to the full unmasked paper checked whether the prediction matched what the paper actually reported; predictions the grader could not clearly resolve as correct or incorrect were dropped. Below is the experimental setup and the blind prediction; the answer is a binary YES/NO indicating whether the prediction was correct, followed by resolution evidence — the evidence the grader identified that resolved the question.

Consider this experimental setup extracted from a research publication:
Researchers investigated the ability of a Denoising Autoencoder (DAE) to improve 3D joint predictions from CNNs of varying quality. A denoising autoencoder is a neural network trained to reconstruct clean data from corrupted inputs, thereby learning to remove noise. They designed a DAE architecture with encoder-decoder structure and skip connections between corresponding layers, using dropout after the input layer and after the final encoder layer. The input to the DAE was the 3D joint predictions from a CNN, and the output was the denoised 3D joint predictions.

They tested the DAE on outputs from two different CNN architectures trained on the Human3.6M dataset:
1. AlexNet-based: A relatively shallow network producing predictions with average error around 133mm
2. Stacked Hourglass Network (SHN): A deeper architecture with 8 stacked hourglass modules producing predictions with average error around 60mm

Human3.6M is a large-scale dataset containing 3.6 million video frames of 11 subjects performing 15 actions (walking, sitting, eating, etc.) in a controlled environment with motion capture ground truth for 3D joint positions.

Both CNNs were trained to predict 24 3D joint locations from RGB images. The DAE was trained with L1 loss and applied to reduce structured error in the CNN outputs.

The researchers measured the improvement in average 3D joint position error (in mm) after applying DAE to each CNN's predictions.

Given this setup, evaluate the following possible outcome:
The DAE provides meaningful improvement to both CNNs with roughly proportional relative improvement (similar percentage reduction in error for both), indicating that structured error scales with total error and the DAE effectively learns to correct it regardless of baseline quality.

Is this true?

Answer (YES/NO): NO